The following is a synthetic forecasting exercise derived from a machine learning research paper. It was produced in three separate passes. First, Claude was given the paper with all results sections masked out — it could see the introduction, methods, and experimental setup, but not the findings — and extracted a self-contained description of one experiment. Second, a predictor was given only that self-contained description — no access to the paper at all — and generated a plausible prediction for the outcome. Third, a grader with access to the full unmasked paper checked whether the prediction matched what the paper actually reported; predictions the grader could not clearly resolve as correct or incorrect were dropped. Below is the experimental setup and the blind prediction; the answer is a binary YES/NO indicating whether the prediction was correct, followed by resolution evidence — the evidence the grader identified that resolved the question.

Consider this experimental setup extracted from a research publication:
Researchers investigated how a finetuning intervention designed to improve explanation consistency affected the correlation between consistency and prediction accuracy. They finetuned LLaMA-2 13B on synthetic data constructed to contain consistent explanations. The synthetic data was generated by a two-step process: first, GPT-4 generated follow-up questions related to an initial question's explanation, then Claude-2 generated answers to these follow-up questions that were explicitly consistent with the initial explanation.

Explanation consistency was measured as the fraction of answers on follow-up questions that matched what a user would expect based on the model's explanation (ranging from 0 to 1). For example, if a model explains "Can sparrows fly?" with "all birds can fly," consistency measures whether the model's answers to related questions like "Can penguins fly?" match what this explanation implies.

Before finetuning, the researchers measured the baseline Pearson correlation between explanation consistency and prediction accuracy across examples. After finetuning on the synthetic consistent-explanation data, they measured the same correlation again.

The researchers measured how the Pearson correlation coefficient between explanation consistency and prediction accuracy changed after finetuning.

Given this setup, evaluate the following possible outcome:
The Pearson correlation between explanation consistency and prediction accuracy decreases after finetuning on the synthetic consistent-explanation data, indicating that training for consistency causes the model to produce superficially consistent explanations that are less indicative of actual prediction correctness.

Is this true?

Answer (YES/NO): NO